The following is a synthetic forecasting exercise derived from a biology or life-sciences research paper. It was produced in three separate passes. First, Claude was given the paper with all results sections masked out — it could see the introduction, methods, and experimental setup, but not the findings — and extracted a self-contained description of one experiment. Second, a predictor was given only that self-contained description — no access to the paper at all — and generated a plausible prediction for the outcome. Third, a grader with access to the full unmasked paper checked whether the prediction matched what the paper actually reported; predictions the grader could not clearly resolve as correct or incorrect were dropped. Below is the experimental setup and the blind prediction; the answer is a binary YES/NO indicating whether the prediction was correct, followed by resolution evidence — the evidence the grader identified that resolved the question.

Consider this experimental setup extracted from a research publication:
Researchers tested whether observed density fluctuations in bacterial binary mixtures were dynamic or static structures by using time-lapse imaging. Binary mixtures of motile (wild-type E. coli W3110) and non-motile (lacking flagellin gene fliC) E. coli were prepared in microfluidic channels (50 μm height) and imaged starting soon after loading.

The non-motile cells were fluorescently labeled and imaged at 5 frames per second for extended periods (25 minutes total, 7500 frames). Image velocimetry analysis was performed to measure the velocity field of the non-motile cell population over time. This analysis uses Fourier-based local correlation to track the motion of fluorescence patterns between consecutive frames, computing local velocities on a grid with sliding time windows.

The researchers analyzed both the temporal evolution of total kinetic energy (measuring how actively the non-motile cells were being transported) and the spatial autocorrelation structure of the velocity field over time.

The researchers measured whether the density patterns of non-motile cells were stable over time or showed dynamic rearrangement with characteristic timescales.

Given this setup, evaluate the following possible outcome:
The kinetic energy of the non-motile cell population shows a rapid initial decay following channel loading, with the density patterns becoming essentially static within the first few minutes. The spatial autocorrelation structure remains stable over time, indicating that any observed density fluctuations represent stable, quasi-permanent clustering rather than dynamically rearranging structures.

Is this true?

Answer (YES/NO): NO